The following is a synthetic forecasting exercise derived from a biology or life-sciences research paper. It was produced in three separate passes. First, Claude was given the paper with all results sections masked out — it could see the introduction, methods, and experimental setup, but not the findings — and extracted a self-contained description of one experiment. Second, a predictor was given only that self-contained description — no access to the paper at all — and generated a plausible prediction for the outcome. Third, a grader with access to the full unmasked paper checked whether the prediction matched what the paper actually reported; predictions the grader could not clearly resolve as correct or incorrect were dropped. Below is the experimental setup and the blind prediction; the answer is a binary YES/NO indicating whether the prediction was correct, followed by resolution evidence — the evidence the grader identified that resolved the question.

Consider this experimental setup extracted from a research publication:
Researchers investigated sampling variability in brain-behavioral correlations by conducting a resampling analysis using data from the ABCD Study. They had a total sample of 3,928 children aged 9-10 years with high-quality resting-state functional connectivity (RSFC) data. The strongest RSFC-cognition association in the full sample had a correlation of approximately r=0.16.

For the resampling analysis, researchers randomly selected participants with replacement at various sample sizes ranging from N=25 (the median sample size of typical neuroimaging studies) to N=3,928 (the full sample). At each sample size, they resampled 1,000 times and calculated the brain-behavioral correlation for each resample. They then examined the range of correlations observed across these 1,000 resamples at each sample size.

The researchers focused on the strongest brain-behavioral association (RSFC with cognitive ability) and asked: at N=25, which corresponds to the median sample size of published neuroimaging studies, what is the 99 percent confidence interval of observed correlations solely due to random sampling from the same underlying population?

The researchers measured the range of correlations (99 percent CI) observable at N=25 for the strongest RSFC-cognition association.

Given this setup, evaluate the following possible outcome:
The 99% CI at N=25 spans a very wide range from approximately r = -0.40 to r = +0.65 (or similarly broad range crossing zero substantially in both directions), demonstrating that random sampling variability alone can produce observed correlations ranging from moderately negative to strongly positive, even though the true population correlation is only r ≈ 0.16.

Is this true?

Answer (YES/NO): YES